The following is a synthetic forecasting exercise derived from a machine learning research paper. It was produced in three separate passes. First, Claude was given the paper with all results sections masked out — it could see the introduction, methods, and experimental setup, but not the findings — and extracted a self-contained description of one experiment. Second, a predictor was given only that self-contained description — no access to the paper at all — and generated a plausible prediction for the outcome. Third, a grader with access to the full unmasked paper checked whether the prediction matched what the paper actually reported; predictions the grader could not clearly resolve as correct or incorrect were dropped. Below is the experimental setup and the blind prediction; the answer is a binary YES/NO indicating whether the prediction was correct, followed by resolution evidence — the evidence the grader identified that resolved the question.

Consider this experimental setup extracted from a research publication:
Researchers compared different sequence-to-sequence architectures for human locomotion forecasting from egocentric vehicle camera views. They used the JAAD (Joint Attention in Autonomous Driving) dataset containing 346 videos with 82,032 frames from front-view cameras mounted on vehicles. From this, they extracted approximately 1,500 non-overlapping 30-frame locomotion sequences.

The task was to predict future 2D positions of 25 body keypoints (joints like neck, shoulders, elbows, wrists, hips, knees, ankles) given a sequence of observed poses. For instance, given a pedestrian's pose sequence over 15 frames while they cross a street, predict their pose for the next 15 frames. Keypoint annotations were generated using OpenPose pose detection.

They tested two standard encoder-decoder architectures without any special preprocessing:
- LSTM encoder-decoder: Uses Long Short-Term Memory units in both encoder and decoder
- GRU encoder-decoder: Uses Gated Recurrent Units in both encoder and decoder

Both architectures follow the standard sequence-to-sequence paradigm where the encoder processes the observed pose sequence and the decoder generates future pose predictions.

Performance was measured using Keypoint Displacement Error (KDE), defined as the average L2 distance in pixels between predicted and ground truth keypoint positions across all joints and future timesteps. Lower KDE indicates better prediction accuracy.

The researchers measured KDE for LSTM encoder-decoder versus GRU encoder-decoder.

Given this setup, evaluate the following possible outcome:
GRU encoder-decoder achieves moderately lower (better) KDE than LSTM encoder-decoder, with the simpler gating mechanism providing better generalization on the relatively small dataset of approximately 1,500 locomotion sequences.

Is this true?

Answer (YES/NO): NO